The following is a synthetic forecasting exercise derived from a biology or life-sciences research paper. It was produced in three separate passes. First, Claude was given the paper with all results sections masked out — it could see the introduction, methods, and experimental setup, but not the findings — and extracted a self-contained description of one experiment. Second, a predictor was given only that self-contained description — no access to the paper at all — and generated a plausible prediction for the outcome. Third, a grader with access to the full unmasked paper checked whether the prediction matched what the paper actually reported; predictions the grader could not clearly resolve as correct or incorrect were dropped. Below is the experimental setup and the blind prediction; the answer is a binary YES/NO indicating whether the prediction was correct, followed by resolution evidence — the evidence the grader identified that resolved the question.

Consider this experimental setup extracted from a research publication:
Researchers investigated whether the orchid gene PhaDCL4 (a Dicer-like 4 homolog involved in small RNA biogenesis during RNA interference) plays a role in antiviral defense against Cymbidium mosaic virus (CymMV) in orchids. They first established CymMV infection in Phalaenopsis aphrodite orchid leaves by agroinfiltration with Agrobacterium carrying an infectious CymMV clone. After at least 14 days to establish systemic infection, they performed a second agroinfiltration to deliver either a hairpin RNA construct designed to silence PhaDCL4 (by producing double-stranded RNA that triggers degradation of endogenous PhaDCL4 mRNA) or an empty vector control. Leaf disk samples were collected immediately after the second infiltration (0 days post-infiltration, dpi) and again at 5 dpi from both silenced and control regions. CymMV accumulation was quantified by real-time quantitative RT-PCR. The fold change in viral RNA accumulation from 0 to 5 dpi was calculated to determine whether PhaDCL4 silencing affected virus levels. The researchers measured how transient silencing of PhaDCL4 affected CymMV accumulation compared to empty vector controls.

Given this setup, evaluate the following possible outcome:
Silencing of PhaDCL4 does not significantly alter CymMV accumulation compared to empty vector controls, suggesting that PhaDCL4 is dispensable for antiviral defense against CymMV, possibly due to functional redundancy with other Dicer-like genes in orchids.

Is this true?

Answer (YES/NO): NO